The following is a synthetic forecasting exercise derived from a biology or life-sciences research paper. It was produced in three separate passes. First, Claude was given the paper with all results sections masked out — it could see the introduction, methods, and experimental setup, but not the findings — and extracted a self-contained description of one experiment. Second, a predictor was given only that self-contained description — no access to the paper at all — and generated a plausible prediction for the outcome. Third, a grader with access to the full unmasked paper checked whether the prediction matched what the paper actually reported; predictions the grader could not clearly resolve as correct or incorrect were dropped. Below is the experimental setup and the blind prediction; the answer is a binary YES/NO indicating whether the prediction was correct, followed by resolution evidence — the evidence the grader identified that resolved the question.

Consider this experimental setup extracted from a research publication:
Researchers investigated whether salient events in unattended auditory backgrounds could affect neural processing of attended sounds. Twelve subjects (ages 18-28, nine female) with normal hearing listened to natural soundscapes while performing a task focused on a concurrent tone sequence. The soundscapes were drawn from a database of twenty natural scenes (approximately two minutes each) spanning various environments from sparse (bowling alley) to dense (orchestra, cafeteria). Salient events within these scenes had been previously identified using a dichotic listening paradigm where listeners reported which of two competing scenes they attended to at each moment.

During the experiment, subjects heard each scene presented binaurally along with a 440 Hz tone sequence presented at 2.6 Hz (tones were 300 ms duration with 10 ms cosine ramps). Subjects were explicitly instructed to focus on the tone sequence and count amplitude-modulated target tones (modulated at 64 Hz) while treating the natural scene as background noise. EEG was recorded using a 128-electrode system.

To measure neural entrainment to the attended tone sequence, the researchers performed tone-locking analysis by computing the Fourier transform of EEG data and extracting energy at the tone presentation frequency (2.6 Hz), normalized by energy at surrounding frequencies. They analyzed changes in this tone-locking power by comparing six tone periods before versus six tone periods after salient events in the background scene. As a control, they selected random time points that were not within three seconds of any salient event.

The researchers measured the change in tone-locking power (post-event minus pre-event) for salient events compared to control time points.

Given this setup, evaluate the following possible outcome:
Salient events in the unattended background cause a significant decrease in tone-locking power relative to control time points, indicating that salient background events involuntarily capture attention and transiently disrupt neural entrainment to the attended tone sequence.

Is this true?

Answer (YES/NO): YES